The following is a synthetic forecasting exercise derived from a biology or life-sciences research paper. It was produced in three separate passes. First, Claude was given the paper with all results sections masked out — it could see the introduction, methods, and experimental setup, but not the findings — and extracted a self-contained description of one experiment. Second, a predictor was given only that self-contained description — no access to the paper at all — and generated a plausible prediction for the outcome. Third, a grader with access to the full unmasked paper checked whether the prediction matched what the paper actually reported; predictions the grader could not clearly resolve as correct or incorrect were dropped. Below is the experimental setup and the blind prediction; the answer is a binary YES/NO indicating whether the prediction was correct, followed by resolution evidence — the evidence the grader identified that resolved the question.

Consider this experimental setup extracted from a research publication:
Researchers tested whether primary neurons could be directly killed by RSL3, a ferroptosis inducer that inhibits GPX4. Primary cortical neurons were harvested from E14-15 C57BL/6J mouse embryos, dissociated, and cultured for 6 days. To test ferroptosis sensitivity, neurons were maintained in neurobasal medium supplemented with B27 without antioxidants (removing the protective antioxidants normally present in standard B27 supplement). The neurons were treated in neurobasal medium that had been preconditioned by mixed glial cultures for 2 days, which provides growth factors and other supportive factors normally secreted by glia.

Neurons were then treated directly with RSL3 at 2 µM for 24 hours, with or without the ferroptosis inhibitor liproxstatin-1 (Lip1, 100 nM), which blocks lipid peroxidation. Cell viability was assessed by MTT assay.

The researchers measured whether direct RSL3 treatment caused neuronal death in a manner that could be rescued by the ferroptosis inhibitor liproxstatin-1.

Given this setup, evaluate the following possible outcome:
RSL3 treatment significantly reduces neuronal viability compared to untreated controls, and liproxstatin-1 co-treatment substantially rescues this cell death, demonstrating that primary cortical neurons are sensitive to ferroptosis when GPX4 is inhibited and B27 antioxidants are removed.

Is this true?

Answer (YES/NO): NO